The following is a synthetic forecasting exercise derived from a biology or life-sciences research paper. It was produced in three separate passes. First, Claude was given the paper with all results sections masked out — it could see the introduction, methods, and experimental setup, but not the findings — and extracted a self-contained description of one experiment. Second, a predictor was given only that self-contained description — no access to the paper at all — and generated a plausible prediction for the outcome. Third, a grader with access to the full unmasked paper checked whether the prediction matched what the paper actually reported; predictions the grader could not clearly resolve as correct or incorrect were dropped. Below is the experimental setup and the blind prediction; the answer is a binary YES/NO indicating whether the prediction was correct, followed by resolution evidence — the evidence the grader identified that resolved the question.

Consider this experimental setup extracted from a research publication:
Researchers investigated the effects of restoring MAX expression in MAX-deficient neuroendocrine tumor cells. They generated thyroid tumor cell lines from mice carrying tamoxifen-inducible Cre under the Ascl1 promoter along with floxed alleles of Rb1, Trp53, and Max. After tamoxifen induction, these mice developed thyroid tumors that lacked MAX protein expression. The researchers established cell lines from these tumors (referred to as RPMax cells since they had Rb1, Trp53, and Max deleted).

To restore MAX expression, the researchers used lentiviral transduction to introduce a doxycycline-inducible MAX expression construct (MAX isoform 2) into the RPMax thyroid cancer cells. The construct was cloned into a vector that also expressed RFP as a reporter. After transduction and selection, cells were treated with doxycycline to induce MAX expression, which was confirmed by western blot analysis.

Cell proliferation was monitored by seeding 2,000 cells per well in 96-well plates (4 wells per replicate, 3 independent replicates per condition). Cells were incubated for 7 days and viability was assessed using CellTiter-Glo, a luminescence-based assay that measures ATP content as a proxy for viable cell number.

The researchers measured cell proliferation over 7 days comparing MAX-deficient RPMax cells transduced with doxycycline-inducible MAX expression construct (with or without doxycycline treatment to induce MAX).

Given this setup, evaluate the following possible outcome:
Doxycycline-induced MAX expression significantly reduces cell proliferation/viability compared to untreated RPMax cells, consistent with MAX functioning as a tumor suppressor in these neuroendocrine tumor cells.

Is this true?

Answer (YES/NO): YES